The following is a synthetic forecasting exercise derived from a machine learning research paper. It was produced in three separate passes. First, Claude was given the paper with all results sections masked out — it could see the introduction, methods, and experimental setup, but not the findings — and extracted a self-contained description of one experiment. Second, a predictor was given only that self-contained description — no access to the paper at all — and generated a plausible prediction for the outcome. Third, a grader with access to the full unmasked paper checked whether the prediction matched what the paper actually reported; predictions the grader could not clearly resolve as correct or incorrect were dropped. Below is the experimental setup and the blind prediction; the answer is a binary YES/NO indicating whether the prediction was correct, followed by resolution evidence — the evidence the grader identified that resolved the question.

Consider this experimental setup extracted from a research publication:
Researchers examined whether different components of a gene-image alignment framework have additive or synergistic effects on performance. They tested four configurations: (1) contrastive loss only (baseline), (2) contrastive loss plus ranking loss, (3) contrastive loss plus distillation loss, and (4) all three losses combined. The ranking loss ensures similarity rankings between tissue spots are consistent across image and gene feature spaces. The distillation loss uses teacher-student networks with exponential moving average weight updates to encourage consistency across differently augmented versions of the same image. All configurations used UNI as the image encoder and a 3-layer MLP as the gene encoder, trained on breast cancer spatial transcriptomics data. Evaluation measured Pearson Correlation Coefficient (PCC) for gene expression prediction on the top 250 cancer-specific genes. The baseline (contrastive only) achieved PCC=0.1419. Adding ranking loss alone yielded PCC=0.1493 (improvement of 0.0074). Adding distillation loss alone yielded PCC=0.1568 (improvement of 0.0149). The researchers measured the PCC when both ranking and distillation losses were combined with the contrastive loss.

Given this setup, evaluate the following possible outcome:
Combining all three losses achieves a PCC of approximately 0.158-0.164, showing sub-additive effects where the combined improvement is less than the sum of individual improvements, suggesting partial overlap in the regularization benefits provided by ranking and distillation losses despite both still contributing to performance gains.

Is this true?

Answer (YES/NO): NO